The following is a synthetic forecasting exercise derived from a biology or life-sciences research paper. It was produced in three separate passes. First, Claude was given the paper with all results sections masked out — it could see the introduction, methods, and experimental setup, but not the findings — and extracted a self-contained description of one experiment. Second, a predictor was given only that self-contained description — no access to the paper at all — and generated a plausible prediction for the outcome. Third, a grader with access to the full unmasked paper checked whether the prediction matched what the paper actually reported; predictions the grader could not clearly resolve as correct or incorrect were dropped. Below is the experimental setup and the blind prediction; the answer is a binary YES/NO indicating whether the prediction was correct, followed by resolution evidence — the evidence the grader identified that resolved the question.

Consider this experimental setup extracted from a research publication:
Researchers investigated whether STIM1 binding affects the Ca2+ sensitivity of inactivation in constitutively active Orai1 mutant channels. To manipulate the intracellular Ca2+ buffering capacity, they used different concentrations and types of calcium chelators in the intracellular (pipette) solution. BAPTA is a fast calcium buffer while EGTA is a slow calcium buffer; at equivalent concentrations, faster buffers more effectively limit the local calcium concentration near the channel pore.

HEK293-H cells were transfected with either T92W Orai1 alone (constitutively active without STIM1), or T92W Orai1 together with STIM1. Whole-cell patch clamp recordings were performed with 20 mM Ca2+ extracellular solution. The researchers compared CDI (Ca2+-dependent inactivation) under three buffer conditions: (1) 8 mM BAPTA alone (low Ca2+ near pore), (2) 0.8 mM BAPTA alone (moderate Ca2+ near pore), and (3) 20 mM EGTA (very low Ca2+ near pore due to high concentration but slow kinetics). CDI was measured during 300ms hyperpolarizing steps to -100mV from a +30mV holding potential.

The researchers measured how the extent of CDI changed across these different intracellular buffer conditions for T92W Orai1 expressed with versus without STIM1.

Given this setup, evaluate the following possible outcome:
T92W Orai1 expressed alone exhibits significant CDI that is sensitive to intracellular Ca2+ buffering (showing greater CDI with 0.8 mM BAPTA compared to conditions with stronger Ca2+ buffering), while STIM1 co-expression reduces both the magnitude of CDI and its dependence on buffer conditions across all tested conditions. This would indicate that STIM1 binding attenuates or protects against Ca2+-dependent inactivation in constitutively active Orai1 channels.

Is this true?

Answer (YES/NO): NO